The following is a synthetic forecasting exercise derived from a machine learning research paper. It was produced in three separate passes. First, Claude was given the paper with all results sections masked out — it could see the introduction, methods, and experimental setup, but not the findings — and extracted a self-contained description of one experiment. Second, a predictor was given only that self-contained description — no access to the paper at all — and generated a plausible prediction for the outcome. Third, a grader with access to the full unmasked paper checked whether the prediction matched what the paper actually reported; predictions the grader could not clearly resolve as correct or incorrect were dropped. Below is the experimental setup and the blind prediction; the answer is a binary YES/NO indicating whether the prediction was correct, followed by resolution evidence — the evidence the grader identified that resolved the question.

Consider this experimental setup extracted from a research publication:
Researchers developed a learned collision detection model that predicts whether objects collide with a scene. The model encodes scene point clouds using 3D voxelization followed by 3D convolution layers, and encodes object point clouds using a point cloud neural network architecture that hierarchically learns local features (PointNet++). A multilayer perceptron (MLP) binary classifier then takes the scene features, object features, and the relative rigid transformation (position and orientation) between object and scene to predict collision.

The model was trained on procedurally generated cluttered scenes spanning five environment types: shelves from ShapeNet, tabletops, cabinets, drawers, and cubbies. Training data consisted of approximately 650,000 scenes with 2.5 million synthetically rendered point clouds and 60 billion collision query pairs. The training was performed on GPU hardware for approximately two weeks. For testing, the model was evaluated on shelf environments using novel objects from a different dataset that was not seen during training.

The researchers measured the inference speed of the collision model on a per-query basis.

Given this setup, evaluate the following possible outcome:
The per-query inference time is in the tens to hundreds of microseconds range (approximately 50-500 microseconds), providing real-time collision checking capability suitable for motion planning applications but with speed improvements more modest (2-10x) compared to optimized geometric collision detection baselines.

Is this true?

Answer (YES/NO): NO